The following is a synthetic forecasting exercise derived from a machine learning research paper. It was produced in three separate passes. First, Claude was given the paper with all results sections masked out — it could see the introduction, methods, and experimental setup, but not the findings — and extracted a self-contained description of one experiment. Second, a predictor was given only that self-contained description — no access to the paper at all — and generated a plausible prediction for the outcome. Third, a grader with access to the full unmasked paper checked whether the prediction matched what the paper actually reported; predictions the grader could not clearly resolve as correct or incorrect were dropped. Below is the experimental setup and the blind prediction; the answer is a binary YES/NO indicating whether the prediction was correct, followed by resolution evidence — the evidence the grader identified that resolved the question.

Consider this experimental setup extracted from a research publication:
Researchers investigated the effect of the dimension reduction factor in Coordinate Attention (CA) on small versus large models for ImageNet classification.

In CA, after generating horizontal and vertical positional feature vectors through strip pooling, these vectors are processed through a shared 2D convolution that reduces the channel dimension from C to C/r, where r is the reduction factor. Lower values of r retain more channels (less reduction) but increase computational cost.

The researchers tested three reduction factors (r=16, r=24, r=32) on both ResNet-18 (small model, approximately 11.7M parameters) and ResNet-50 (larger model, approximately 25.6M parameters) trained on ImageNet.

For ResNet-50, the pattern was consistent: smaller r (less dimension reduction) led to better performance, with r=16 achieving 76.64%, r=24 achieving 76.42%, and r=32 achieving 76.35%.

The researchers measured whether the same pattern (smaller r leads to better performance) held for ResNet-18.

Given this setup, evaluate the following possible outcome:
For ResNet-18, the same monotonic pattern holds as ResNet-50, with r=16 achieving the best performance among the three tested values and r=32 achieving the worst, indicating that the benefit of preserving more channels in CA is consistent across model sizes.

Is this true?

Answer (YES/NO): NO